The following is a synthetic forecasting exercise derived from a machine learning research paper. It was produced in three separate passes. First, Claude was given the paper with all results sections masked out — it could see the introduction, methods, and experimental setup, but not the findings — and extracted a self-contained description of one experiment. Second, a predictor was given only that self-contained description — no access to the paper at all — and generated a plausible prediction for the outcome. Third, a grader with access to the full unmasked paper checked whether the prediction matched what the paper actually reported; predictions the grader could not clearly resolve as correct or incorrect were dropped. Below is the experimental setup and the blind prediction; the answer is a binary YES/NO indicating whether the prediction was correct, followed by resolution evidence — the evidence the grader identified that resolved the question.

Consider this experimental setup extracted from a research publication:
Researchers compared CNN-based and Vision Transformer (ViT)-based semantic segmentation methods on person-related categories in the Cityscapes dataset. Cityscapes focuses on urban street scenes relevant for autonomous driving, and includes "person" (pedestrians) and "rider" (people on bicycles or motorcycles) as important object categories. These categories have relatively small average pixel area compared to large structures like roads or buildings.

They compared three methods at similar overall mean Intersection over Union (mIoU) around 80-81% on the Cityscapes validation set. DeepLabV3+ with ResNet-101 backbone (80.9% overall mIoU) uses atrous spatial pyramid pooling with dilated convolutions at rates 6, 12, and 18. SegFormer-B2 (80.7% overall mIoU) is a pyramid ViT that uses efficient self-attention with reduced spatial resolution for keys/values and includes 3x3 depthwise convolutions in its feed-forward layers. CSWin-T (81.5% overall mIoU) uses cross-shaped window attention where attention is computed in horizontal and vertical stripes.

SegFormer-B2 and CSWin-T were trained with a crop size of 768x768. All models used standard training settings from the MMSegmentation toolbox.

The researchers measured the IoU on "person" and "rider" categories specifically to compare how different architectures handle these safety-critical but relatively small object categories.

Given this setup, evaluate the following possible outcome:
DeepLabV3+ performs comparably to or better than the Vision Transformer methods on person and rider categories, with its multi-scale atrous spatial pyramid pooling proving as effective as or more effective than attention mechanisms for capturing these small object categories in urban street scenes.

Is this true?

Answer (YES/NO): YES